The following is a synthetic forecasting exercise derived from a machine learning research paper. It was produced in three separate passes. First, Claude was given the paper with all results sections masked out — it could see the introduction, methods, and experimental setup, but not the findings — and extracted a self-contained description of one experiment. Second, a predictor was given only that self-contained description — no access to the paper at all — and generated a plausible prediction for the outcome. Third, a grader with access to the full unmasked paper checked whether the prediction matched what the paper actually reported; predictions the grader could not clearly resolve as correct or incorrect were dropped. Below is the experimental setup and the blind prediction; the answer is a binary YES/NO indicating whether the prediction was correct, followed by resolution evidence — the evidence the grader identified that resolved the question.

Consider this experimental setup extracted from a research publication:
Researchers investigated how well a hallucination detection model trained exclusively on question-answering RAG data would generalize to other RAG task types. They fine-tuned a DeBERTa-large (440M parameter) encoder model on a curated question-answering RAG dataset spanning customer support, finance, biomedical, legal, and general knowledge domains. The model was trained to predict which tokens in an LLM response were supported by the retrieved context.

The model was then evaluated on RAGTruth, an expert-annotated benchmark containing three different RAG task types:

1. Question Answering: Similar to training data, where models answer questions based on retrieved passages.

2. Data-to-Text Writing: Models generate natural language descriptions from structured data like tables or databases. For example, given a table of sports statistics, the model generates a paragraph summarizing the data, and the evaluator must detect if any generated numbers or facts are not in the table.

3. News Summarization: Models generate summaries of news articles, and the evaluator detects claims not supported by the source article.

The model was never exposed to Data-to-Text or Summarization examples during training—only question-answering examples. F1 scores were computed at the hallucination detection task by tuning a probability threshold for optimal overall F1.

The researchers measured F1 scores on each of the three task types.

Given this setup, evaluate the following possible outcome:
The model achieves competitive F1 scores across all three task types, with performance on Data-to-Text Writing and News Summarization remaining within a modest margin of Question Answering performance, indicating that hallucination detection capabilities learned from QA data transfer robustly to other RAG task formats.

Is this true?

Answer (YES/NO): NO